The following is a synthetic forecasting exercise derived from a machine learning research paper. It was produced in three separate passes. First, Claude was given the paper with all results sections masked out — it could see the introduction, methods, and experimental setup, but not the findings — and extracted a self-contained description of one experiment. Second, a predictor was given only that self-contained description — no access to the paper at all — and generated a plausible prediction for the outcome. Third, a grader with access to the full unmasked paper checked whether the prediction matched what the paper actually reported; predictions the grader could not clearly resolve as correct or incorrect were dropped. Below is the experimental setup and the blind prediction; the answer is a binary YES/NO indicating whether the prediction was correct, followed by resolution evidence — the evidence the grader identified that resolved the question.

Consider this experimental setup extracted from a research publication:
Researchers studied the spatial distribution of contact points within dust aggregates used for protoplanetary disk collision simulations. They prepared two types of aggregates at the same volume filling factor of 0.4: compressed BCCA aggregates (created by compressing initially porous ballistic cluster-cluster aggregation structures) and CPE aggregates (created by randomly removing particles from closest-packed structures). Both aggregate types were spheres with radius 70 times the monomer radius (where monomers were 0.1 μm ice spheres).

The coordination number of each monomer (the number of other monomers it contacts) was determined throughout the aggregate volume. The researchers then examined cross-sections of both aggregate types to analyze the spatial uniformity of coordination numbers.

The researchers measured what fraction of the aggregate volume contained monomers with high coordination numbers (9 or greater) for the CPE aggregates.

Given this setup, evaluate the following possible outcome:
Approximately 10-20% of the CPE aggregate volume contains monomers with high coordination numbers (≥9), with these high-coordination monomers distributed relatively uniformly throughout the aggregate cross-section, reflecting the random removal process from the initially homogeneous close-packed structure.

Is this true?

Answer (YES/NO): NO